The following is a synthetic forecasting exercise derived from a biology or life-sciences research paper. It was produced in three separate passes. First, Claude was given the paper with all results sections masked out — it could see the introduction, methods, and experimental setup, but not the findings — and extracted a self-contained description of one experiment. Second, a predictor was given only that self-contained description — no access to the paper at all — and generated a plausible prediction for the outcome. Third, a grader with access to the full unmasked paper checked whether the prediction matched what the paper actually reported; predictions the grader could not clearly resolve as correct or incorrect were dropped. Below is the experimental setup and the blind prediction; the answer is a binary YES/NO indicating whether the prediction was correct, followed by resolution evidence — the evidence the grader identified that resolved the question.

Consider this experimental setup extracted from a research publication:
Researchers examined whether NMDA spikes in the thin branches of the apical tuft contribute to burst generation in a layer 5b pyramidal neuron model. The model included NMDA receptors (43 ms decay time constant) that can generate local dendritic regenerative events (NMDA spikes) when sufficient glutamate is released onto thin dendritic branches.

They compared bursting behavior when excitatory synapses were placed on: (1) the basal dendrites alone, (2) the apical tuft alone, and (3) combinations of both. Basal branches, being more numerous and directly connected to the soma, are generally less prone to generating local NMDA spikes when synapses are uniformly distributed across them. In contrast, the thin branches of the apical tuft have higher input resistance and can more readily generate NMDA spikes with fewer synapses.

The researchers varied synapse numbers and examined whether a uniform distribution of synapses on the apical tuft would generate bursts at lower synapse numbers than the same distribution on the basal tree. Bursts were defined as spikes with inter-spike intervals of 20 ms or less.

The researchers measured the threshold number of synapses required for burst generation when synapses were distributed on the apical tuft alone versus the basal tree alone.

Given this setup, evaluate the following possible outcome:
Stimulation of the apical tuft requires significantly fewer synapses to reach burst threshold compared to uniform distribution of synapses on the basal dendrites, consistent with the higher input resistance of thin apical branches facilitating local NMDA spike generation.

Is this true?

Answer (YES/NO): YES